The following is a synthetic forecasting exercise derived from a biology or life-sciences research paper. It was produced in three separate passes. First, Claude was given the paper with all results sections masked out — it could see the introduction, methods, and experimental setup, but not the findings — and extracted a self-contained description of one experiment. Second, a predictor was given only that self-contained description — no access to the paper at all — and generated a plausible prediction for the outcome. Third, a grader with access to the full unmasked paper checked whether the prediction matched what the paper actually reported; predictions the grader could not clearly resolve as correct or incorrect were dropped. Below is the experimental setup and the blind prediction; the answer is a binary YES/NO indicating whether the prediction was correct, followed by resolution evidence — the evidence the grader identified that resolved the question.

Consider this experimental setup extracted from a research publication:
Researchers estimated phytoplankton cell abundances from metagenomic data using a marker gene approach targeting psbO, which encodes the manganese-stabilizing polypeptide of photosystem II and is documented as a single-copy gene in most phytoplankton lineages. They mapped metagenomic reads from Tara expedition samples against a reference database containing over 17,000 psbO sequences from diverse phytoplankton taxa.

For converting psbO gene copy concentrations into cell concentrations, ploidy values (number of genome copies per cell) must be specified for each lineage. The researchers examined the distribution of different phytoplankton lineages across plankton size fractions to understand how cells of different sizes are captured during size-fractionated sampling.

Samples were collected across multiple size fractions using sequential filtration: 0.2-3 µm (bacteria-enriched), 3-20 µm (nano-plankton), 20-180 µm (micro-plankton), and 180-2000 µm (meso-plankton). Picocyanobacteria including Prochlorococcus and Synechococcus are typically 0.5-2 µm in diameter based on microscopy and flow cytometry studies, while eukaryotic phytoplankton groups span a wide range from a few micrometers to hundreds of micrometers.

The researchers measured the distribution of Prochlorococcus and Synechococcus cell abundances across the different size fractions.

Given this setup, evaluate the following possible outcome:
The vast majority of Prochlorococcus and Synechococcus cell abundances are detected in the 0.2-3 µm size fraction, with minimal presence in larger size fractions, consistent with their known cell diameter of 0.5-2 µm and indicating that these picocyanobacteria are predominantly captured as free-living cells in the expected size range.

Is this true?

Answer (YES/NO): NO